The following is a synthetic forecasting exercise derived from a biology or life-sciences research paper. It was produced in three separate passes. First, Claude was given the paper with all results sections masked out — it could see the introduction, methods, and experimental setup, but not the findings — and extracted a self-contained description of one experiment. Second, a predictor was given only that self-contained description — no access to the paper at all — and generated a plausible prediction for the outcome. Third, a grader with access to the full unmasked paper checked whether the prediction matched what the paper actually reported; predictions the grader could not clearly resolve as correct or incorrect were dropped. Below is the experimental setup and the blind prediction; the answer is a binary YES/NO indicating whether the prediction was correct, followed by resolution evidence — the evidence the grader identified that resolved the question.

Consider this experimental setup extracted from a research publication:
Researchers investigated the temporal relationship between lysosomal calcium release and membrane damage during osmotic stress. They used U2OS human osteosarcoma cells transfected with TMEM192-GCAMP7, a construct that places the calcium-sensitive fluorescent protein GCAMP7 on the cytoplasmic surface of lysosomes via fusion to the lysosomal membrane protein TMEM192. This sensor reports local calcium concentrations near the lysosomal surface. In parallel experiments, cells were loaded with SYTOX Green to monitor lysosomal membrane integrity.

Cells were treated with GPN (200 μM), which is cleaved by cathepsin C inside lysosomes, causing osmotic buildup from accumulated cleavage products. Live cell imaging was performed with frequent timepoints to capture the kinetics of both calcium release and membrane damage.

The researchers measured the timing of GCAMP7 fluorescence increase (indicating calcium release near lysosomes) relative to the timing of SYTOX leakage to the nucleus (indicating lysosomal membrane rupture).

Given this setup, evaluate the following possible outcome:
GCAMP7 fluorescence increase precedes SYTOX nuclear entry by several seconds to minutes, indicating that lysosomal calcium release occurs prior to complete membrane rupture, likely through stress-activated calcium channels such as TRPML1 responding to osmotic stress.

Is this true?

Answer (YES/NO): YES